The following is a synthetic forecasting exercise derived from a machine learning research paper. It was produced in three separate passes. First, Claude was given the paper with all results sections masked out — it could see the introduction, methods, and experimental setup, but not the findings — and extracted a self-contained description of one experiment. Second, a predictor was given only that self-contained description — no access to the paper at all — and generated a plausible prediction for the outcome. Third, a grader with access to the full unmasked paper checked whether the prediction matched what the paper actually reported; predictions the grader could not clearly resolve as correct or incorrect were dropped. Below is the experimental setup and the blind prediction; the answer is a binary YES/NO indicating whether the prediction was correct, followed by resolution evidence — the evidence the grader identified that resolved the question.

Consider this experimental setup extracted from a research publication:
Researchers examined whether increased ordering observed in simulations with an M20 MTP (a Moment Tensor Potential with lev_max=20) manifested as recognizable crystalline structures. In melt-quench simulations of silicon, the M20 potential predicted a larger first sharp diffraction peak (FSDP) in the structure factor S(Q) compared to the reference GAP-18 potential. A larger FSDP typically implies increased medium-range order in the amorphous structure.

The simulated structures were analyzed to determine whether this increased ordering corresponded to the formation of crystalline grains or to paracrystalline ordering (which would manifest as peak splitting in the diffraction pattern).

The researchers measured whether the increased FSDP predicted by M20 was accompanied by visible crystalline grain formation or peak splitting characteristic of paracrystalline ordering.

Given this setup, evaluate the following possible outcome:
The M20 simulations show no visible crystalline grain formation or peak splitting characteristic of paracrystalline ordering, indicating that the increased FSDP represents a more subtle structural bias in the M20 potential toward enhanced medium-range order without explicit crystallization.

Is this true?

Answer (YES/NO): YES